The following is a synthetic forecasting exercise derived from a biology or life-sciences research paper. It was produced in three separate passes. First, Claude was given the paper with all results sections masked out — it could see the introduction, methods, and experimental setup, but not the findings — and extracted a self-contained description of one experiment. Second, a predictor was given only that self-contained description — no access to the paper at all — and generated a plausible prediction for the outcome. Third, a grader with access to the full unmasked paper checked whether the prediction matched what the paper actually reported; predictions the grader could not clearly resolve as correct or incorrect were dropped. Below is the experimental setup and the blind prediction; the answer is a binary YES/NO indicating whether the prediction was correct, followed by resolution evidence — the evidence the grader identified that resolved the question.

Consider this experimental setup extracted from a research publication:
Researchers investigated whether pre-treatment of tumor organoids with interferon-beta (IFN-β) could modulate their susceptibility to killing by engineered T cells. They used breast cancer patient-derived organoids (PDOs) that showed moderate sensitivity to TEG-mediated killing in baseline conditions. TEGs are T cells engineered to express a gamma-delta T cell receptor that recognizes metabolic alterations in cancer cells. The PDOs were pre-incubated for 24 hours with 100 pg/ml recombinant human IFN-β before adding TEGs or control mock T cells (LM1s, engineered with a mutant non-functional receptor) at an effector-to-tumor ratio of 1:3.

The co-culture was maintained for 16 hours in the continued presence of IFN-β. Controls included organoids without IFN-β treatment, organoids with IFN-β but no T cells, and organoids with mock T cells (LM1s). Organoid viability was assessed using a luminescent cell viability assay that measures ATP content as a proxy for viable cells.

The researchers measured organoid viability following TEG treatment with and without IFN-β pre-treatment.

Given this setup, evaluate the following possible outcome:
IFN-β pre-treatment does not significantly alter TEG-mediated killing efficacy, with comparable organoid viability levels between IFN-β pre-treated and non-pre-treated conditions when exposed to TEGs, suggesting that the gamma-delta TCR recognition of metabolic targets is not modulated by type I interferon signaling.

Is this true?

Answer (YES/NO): NO